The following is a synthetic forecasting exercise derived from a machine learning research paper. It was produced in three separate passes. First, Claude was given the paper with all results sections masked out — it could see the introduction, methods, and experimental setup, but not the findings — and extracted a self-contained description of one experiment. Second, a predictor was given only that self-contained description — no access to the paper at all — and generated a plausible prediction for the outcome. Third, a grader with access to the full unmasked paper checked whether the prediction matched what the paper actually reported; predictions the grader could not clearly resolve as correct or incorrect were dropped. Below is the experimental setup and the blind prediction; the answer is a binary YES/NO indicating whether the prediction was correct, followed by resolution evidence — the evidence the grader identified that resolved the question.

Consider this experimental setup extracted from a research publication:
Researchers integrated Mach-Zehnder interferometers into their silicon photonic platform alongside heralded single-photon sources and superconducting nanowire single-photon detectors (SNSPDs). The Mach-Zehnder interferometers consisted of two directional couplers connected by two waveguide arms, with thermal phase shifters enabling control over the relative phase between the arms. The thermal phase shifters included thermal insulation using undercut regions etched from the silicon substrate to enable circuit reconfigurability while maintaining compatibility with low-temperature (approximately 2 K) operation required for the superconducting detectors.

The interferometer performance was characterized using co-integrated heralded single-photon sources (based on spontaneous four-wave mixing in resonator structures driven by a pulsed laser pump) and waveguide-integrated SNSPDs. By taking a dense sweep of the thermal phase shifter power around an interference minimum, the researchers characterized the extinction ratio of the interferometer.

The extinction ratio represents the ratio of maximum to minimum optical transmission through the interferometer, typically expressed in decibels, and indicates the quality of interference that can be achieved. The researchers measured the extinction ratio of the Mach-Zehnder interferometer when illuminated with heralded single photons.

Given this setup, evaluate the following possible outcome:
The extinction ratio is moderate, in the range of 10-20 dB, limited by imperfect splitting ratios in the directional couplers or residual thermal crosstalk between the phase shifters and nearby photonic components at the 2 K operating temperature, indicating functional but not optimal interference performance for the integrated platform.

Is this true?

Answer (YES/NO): NO